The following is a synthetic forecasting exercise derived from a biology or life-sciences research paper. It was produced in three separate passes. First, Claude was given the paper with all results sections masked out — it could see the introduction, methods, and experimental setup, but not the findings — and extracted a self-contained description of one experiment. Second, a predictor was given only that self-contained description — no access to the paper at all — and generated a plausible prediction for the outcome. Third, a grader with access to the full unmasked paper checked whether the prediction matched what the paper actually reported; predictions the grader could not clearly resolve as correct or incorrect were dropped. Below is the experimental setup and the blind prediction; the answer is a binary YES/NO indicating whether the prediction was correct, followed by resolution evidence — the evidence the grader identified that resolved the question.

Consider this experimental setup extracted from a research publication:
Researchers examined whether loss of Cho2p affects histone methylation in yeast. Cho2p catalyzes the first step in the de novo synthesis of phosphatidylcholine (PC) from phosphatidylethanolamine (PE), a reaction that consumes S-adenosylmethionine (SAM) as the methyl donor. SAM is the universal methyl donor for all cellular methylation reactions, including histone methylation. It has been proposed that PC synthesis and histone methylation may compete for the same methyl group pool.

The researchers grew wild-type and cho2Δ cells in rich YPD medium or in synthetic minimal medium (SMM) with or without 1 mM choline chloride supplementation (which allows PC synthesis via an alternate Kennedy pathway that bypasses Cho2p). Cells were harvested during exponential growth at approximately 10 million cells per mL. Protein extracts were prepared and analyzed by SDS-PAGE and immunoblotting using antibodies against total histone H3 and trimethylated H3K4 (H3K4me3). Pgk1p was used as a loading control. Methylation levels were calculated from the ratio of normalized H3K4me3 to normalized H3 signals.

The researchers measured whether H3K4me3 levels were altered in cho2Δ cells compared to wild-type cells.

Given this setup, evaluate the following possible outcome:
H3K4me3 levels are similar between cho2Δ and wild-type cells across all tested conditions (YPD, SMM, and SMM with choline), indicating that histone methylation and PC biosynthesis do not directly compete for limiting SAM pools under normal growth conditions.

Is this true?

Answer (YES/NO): YES